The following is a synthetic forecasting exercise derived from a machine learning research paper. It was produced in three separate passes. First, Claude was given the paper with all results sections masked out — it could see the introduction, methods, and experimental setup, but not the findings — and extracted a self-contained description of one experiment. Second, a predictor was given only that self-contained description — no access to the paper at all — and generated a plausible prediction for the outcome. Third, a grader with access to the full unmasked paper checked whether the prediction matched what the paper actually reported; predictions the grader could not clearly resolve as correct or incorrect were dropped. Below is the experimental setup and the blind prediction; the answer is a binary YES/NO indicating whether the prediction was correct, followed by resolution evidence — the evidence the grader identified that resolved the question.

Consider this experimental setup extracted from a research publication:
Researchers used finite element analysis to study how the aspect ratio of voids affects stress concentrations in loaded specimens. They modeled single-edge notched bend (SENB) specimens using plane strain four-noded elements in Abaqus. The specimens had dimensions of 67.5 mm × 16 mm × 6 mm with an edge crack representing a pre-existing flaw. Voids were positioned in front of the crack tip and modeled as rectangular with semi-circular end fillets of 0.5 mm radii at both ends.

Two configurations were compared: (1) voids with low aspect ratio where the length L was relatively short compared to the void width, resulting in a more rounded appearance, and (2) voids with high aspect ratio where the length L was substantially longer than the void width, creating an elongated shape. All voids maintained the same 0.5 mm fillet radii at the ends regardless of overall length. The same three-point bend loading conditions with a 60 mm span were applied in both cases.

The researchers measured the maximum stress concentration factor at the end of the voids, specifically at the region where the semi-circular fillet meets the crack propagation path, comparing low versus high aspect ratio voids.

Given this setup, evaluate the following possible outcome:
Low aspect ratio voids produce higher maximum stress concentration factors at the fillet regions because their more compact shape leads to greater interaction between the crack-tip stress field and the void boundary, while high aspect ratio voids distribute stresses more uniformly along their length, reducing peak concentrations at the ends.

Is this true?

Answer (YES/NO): YES